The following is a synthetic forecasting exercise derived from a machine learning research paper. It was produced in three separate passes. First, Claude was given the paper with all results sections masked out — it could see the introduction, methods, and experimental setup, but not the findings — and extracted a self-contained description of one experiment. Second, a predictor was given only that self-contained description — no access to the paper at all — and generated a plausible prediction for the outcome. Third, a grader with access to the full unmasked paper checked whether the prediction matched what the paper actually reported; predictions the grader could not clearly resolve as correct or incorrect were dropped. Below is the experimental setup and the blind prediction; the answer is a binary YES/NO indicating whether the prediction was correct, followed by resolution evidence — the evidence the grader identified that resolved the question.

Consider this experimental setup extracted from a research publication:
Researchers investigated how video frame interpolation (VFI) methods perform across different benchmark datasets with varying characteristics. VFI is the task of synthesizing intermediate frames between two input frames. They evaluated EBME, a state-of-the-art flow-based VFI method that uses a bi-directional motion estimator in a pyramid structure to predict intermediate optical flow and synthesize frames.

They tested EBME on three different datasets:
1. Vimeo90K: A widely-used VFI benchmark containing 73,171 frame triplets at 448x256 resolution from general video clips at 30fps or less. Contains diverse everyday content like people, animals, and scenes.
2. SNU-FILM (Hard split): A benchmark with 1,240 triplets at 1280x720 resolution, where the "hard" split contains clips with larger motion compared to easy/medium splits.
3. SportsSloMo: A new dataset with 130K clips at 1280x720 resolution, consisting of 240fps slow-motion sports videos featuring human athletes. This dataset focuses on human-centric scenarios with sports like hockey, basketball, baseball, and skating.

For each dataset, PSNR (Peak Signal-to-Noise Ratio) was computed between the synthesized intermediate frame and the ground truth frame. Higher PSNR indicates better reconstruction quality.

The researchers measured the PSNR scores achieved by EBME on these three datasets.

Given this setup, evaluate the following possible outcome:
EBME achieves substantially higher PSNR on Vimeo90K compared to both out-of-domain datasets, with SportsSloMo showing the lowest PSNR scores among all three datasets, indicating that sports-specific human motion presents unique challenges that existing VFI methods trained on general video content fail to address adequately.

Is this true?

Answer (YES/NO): YES